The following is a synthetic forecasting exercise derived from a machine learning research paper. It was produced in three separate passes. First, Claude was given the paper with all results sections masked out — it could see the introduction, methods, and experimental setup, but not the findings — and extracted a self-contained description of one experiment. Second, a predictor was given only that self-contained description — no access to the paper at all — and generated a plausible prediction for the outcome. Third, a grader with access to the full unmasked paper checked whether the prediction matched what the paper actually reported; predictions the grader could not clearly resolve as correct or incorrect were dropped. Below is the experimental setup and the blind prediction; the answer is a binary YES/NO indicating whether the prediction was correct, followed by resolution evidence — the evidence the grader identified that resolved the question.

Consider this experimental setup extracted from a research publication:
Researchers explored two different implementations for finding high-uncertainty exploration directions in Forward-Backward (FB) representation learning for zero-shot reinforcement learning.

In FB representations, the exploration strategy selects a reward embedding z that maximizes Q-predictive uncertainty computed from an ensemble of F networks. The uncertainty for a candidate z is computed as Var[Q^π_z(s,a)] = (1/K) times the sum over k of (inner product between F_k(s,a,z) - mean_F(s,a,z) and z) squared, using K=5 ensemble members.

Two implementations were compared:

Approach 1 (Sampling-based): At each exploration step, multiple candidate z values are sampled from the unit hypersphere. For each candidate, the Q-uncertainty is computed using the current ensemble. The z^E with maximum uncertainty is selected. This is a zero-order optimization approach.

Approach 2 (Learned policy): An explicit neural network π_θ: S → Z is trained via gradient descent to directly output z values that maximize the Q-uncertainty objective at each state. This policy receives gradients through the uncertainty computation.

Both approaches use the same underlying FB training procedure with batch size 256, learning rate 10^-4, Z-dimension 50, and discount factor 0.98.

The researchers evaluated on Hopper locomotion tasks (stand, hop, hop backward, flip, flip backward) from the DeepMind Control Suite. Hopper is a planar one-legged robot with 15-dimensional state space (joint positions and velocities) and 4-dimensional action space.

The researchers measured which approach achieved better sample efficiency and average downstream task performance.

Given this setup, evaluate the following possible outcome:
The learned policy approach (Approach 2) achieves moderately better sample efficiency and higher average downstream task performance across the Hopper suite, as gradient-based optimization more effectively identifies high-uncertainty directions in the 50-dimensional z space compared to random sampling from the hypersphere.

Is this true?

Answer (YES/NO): NO